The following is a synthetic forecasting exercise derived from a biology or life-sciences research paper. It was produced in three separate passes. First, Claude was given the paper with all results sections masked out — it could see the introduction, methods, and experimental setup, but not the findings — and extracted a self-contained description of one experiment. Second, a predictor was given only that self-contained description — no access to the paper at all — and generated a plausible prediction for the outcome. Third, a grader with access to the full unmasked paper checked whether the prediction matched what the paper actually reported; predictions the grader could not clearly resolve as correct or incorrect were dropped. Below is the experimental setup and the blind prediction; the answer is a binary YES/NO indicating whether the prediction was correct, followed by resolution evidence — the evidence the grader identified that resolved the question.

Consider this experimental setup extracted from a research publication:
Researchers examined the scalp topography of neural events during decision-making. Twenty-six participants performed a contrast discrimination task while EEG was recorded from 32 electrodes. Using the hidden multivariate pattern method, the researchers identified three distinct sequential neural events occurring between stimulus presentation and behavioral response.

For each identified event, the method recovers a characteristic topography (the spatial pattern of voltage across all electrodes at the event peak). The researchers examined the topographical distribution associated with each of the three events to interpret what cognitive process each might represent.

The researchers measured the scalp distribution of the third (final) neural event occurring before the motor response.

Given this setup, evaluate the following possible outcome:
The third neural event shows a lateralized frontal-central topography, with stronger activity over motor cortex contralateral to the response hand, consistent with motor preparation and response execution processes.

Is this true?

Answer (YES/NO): NO